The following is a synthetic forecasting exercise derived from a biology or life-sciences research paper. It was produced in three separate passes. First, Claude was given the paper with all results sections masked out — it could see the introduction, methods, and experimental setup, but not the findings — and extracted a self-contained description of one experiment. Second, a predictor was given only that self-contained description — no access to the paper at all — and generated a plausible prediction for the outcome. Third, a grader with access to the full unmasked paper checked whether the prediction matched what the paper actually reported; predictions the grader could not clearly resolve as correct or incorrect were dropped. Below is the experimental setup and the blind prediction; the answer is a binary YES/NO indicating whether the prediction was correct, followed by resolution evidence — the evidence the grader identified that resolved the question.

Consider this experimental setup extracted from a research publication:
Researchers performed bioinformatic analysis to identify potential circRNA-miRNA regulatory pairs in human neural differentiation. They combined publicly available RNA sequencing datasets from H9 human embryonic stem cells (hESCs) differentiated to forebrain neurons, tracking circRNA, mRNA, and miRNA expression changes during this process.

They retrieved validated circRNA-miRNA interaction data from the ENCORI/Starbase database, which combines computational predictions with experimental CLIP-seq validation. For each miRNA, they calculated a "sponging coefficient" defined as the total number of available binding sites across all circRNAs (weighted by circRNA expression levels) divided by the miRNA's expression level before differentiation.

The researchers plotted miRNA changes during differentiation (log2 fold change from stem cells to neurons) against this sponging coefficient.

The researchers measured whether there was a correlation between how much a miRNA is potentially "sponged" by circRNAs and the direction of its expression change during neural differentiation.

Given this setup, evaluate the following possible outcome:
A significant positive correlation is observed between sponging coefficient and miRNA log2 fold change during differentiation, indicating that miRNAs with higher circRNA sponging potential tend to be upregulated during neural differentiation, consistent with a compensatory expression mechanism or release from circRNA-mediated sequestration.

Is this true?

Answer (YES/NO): NO